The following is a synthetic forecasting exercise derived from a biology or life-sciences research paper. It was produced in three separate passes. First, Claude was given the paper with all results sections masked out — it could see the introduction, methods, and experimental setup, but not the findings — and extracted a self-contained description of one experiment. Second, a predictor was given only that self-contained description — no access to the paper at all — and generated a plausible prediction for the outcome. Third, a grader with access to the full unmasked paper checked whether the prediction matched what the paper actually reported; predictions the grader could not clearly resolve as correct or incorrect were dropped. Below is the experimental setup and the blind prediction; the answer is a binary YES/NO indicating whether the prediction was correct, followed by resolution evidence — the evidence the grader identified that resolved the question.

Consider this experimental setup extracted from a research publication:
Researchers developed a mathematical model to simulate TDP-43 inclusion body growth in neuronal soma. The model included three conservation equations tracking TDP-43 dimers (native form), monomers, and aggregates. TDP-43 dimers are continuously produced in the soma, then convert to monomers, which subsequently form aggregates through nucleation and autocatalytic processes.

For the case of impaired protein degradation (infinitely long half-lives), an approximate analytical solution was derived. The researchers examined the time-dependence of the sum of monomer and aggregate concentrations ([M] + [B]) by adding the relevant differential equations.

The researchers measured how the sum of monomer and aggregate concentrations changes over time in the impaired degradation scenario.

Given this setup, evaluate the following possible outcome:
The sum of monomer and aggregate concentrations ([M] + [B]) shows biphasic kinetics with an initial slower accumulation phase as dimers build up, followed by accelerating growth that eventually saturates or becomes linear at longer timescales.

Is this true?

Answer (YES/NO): NO